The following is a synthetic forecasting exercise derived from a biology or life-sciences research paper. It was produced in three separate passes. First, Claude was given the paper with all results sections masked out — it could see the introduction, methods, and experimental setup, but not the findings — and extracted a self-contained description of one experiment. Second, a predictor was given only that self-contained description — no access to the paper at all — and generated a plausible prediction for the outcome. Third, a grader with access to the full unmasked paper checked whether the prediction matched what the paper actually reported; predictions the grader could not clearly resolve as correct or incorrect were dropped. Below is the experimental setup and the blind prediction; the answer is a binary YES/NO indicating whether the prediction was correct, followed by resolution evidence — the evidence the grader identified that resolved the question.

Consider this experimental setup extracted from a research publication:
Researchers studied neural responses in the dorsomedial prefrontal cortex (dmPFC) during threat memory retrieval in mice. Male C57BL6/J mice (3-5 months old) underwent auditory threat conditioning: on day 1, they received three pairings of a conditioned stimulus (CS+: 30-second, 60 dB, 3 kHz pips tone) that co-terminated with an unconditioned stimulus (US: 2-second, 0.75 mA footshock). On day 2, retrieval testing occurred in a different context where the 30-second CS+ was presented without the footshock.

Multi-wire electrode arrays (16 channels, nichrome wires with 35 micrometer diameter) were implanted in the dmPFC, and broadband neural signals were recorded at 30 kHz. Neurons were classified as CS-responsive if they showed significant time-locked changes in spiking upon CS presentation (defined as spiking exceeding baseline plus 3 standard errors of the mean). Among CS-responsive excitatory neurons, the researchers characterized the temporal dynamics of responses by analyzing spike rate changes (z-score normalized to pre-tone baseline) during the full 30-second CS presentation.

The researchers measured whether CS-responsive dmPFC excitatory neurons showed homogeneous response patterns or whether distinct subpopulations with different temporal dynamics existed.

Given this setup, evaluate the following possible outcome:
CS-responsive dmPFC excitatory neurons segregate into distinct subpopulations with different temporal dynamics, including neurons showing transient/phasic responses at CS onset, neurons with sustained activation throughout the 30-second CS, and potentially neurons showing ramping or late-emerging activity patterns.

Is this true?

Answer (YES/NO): YES